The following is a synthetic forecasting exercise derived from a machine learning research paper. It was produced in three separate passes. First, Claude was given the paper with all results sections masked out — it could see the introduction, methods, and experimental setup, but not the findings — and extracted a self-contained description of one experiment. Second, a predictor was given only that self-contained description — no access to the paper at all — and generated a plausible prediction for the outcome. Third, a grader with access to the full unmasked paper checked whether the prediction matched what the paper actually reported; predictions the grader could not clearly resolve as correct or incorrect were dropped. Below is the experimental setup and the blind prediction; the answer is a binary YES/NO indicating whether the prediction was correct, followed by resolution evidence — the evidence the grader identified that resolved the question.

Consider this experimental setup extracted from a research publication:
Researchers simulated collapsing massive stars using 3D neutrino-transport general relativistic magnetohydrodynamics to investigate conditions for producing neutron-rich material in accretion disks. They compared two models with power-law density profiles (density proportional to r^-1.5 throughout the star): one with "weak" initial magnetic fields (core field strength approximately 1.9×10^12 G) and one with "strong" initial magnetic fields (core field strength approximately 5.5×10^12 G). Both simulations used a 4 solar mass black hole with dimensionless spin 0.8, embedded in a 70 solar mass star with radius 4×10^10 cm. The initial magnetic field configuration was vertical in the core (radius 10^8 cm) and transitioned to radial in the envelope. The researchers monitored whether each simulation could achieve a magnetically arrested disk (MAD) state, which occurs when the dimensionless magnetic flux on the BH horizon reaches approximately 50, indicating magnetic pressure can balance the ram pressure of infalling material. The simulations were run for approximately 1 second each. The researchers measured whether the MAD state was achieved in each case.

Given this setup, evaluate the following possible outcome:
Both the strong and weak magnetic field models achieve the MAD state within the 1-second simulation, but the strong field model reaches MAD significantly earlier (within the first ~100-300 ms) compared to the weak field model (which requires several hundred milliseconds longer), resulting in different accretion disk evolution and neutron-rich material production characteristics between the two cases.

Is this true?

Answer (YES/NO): NO